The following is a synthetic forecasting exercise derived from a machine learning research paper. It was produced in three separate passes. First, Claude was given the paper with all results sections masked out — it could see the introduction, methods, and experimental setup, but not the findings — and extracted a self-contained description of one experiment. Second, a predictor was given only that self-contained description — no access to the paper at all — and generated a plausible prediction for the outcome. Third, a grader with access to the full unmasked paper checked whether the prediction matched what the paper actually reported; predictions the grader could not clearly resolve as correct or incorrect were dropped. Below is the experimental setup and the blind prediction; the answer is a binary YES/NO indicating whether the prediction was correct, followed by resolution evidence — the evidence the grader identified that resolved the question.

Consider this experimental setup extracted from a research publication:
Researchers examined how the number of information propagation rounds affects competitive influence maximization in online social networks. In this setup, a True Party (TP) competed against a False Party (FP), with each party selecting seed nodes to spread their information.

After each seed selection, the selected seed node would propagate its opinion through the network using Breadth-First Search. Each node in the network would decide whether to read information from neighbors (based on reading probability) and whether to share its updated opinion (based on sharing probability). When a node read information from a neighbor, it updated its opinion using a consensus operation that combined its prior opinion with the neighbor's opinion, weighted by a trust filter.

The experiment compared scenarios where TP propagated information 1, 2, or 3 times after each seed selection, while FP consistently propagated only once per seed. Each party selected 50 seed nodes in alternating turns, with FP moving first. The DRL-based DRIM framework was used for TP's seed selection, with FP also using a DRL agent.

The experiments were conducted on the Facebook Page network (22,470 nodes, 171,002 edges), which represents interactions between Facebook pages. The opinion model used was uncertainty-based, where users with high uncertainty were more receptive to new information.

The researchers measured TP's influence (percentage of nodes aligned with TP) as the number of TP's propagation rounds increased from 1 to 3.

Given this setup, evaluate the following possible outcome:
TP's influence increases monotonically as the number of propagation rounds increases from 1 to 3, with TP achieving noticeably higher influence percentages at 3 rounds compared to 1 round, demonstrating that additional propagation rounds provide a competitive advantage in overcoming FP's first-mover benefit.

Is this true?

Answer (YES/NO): YES